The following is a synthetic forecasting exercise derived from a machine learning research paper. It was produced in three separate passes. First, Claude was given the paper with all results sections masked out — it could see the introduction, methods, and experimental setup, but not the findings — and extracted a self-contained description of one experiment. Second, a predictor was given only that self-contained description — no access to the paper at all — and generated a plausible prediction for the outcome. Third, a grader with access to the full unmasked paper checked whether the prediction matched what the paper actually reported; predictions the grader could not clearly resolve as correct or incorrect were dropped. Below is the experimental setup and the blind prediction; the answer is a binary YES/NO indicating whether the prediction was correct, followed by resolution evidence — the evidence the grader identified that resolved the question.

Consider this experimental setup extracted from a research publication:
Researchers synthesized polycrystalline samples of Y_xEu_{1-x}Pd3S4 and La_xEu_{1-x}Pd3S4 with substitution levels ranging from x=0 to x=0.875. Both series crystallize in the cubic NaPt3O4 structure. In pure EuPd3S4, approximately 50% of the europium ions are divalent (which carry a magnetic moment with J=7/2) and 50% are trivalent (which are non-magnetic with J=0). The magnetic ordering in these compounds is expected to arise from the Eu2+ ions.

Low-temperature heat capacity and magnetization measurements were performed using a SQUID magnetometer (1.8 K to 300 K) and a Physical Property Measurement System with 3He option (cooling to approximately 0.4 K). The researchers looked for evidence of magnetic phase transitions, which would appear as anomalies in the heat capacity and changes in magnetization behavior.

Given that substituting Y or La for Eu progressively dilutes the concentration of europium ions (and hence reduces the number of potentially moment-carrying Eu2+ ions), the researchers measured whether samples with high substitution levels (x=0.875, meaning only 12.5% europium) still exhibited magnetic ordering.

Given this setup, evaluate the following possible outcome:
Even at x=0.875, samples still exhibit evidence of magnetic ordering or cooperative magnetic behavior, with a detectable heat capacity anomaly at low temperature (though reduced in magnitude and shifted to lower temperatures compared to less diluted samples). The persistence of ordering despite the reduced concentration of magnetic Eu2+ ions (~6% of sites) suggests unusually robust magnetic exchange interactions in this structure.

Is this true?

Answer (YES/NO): NO